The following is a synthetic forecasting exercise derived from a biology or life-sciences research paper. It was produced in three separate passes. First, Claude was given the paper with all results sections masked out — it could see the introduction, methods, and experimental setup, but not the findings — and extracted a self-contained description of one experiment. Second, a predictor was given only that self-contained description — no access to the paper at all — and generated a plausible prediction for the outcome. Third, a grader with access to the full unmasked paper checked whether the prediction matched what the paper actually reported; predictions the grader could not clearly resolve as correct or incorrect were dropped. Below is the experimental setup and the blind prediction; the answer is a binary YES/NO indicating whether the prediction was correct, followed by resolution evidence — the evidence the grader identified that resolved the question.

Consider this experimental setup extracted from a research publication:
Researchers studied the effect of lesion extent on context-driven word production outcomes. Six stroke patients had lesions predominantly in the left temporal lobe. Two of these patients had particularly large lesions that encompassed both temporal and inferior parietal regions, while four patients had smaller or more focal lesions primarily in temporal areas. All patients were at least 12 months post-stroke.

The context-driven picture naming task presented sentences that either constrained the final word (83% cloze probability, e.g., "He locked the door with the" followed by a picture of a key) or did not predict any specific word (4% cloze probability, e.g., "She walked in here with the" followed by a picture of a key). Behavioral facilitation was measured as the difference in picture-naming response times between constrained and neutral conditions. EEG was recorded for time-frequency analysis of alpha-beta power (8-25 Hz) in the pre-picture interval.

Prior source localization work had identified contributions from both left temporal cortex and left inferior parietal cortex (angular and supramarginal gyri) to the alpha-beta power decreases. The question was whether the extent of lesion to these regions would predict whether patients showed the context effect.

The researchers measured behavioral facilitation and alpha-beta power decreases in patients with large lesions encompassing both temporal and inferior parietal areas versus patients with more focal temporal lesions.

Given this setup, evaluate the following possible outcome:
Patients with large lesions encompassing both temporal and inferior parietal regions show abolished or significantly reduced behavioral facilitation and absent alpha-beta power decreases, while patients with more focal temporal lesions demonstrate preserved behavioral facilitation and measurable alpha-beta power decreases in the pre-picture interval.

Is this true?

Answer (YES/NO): YES